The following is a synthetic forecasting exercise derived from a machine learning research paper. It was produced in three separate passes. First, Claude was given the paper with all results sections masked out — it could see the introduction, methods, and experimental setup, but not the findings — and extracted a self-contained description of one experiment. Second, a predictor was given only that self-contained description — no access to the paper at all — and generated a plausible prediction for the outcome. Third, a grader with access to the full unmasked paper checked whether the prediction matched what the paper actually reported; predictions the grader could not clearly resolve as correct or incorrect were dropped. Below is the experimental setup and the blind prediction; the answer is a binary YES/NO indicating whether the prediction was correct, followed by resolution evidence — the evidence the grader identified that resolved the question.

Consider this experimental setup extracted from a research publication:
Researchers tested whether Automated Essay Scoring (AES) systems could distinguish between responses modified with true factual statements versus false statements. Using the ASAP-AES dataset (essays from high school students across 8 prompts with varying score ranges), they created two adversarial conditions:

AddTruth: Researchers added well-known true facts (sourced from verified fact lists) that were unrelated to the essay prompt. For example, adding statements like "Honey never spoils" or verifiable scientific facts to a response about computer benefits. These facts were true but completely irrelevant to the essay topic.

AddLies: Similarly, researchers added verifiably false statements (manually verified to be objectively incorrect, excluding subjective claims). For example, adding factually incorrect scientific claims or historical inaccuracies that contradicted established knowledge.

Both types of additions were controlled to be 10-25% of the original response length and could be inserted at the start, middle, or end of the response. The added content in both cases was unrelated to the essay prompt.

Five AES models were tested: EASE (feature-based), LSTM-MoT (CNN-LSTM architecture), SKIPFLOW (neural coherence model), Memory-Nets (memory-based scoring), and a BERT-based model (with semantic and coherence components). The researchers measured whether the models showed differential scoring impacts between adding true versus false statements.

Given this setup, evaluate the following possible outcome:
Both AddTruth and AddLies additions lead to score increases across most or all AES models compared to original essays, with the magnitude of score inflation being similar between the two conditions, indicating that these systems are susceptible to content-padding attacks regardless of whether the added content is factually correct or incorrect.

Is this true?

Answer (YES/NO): NO